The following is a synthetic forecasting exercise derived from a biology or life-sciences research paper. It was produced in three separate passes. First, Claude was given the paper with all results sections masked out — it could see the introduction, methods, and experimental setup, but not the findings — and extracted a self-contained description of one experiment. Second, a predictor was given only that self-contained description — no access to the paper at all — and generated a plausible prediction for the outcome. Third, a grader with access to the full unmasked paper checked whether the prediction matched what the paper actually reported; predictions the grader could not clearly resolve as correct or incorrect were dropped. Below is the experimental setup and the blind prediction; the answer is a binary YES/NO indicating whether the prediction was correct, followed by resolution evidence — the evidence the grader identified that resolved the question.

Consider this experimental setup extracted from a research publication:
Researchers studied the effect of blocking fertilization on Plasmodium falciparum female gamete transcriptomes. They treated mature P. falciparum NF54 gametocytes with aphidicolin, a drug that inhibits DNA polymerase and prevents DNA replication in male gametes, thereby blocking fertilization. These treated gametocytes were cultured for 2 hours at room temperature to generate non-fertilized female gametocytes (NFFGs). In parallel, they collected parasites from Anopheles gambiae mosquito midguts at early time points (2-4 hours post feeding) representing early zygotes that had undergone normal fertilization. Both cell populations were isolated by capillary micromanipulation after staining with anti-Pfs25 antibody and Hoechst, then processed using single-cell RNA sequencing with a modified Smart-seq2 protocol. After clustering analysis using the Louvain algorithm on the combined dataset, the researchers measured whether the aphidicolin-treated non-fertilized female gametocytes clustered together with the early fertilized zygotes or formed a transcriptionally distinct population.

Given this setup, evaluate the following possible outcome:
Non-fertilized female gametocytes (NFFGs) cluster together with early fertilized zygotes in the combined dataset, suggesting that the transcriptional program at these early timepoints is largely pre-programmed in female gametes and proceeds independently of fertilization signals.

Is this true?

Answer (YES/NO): NO